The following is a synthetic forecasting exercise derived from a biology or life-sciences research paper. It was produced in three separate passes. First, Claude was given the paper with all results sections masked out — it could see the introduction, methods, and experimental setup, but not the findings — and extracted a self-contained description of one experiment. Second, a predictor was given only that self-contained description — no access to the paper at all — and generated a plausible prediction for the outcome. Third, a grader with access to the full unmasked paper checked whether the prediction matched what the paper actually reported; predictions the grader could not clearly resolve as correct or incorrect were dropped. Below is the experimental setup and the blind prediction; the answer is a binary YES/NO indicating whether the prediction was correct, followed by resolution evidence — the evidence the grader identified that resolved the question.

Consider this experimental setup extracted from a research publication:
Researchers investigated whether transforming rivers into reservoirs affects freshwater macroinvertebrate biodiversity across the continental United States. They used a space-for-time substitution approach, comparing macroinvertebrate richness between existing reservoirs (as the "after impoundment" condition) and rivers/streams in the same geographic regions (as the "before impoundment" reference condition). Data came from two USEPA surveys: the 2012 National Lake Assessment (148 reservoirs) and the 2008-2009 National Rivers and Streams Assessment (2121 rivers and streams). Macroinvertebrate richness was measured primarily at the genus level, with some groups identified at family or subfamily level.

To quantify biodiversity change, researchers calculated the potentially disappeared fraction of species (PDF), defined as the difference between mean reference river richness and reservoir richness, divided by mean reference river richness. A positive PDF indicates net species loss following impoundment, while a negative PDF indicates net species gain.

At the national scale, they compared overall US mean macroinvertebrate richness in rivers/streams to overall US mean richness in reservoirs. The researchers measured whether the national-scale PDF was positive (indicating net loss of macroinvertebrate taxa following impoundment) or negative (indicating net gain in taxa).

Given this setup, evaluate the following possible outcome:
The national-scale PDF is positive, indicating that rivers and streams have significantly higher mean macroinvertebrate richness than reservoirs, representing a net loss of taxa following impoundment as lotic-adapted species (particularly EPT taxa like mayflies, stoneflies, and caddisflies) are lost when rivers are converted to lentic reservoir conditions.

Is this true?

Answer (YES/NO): YES